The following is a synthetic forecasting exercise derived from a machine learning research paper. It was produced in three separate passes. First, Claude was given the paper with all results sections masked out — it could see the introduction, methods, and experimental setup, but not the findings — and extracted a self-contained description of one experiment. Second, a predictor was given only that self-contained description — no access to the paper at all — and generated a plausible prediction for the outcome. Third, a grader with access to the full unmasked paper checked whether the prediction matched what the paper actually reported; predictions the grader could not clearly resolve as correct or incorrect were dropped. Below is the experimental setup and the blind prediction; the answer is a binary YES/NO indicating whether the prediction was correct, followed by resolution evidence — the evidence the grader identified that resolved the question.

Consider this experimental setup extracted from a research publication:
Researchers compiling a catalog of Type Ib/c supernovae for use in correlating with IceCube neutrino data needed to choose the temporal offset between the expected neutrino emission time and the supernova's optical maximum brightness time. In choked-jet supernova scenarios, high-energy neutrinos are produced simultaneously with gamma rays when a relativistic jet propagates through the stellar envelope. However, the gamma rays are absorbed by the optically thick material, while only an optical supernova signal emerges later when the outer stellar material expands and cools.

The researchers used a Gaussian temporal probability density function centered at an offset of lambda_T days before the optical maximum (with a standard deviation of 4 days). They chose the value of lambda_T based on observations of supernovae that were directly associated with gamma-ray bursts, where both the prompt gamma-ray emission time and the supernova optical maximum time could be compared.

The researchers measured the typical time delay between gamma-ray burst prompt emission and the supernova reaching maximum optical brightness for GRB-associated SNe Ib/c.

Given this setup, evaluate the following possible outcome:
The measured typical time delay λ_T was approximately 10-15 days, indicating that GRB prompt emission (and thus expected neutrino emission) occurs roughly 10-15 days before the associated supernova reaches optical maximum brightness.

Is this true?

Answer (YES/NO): YES